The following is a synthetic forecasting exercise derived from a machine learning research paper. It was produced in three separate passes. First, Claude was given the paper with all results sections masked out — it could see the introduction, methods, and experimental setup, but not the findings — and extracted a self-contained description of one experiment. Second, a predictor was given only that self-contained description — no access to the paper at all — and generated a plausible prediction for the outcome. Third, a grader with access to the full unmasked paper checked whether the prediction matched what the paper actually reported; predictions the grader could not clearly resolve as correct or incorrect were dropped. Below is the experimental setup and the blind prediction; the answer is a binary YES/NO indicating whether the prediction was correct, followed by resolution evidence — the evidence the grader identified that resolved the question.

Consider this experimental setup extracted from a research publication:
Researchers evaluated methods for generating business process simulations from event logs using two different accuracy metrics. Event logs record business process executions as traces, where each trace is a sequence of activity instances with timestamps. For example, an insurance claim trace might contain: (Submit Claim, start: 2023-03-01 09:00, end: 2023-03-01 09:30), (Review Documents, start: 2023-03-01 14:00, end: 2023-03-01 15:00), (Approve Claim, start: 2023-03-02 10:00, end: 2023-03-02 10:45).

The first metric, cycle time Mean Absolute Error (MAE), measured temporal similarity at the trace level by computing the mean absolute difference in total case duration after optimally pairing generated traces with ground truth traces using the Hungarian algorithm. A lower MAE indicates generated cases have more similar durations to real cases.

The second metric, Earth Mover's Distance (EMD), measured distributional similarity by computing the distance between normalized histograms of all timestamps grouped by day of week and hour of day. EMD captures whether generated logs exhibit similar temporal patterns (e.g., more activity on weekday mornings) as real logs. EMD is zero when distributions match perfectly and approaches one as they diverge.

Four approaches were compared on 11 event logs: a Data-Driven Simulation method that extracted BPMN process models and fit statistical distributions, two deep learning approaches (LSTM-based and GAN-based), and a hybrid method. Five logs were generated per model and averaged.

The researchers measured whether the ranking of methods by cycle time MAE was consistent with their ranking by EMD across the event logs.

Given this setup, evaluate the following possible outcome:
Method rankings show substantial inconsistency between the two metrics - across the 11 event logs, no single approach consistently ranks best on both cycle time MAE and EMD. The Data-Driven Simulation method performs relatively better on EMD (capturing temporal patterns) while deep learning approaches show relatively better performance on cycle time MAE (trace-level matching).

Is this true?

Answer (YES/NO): NO